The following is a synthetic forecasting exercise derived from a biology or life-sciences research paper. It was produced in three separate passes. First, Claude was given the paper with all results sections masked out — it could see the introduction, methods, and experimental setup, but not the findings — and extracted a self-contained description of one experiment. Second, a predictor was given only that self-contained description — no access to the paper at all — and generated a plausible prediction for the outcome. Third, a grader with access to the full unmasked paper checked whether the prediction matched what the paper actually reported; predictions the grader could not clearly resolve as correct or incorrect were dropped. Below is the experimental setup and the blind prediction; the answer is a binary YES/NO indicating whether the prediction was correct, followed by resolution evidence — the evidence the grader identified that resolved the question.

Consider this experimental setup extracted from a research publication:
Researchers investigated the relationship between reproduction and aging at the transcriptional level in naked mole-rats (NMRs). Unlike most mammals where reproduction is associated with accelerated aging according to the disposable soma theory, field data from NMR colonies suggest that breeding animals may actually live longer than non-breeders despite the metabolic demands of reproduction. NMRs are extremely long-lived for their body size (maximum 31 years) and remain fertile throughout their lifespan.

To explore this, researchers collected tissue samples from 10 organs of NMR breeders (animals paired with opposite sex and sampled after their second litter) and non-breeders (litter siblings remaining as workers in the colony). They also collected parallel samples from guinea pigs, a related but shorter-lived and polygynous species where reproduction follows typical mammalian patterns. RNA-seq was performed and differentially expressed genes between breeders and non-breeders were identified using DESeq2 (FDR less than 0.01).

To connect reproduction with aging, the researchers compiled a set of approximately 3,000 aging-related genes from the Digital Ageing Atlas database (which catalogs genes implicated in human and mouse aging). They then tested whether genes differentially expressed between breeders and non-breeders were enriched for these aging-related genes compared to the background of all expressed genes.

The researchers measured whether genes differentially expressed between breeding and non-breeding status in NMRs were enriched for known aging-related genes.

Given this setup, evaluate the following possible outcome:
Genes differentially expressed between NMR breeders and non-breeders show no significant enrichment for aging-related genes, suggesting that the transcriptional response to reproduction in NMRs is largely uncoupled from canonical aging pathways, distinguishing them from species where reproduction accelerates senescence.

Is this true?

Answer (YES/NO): NO